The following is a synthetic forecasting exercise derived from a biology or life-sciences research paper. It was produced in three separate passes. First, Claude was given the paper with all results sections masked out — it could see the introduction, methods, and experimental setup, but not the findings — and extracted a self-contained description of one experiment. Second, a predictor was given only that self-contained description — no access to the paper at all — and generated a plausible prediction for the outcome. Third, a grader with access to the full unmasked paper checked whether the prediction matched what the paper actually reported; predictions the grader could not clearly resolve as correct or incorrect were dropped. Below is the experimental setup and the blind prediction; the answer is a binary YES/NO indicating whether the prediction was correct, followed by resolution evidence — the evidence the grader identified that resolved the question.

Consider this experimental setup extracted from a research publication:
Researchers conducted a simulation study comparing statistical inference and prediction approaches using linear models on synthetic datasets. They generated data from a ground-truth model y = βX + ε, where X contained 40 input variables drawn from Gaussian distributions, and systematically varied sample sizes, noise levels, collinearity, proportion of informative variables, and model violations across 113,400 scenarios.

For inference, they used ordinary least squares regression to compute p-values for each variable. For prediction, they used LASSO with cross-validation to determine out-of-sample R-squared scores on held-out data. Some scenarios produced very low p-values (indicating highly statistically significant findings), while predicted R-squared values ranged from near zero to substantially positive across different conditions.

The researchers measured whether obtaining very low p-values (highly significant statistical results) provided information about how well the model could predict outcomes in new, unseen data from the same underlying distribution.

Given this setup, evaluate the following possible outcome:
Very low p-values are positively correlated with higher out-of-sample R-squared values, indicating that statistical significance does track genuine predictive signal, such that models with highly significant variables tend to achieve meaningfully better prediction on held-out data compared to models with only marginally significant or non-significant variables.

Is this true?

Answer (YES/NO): NO